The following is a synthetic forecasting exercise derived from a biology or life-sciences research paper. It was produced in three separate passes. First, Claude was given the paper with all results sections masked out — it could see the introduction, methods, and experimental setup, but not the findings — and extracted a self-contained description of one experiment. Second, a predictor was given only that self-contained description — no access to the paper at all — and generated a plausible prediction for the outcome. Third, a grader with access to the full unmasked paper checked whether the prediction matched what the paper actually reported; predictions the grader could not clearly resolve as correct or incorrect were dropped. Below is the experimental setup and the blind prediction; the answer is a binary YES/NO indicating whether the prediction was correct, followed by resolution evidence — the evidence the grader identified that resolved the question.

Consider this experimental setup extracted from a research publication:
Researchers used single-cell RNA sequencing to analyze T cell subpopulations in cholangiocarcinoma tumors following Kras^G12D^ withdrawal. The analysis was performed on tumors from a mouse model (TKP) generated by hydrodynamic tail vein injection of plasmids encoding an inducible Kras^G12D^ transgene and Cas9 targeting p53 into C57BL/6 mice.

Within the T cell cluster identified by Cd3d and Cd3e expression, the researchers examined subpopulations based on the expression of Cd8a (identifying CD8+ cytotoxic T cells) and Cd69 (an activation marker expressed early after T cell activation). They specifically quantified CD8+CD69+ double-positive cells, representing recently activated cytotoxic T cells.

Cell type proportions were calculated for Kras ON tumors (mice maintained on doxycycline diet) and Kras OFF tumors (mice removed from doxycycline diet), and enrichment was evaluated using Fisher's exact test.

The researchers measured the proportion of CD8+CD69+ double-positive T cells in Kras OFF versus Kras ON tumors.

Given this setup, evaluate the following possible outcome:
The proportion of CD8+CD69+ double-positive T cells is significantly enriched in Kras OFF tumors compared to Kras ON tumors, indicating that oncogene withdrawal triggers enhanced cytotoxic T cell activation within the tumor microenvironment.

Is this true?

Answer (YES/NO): YES